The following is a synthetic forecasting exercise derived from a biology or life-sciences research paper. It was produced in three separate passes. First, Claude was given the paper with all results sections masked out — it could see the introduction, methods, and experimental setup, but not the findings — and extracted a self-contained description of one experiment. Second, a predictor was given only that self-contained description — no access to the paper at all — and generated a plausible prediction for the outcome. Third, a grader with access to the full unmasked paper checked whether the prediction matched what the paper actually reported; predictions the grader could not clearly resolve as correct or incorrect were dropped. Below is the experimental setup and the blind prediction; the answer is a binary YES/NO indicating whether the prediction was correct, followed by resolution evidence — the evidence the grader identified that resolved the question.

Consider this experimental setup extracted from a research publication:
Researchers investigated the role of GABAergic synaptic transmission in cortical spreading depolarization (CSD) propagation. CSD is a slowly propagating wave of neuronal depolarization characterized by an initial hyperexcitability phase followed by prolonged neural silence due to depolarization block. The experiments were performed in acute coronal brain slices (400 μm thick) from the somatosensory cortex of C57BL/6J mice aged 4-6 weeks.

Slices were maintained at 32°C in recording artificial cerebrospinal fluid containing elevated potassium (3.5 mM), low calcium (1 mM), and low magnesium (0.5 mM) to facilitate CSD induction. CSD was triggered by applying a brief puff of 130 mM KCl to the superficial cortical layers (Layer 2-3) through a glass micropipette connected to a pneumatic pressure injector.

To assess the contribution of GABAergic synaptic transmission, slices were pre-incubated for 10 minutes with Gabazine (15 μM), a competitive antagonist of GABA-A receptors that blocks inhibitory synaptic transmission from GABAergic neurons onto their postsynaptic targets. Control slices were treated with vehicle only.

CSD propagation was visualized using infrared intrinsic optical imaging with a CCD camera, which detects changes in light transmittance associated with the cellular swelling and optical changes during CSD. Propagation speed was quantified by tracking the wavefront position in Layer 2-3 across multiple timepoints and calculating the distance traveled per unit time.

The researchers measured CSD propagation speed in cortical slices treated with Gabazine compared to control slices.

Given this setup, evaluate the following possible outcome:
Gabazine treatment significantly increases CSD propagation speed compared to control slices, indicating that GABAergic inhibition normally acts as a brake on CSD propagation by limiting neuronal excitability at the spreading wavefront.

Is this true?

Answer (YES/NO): YES